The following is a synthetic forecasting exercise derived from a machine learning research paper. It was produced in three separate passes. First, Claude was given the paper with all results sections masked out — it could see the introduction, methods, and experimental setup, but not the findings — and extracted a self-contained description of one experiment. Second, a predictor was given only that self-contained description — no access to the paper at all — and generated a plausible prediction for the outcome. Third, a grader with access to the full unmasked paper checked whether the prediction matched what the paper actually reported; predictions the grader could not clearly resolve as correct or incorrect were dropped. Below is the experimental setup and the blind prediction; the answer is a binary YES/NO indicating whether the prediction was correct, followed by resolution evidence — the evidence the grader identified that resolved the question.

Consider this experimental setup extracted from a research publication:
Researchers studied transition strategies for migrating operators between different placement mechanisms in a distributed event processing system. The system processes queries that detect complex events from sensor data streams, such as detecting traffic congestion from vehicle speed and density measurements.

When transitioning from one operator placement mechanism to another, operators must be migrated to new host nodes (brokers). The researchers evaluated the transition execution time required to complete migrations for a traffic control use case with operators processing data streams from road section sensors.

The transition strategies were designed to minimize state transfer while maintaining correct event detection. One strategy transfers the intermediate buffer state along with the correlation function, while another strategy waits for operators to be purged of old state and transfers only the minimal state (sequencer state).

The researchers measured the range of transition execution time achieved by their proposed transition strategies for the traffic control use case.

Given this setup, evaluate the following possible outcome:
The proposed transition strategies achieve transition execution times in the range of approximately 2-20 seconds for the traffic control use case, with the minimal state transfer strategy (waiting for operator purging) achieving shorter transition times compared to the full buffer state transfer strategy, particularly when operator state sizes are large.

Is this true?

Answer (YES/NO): NO